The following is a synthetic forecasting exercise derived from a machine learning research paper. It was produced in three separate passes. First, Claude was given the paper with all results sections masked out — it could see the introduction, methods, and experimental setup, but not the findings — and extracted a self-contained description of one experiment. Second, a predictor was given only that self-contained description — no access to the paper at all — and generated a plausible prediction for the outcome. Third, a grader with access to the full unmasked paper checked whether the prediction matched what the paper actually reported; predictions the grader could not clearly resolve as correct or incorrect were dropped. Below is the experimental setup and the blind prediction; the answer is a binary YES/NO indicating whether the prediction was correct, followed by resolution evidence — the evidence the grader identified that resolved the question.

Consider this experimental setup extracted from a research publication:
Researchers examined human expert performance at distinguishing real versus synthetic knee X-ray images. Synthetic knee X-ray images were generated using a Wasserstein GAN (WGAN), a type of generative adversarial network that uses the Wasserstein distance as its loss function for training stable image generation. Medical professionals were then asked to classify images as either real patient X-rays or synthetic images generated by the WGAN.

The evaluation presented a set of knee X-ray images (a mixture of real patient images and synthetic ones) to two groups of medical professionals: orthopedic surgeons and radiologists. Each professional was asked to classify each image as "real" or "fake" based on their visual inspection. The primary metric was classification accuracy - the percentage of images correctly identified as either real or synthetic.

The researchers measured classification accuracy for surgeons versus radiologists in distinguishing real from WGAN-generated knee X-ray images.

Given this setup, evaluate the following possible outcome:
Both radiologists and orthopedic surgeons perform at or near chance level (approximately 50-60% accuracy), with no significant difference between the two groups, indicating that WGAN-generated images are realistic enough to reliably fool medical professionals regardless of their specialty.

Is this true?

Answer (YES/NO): NO